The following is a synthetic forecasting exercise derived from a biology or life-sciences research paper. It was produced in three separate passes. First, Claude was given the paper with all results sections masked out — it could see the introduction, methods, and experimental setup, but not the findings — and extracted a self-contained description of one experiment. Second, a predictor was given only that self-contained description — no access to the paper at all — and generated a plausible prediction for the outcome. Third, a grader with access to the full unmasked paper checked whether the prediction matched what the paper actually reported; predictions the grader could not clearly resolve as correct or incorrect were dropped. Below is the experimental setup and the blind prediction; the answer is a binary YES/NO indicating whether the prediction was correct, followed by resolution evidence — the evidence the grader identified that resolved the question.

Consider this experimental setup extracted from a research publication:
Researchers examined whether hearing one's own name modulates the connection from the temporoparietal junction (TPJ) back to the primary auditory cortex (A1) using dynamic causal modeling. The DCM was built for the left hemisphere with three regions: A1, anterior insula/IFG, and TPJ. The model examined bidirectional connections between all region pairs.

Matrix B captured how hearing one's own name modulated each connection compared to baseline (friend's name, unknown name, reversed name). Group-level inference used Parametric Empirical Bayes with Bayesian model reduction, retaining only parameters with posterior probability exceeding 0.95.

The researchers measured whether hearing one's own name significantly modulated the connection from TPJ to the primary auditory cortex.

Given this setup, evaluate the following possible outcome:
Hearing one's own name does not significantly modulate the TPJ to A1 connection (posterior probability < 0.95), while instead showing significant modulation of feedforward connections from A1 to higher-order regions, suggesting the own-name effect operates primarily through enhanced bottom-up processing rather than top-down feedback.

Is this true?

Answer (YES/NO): NO